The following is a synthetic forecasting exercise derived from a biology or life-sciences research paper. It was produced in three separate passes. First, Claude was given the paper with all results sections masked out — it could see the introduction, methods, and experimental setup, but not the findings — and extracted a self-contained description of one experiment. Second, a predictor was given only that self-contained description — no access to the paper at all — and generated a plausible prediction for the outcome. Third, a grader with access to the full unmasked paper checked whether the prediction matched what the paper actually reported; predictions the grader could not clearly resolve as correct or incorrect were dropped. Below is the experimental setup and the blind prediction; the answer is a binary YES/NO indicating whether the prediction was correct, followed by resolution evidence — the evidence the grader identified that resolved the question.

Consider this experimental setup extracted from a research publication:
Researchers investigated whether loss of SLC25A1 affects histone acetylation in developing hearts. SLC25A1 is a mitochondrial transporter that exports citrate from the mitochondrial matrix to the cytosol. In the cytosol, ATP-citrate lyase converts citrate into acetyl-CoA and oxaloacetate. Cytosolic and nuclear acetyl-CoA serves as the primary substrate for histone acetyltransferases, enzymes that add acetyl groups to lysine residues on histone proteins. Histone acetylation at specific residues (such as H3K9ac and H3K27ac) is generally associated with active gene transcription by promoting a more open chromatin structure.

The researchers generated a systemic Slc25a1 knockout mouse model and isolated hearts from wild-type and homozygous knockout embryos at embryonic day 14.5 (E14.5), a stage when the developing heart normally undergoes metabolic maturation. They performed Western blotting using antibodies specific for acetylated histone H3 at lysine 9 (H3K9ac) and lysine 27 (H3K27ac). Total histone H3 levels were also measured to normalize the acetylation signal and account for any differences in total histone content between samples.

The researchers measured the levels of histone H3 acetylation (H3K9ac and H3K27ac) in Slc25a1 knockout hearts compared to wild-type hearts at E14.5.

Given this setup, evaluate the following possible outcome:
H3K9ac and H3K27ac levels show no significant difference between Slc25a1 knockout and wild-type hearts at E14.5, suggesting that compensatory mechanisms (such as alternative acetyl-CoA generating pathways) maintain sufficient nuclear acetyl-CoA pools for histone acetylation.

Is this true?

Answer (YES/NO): NO